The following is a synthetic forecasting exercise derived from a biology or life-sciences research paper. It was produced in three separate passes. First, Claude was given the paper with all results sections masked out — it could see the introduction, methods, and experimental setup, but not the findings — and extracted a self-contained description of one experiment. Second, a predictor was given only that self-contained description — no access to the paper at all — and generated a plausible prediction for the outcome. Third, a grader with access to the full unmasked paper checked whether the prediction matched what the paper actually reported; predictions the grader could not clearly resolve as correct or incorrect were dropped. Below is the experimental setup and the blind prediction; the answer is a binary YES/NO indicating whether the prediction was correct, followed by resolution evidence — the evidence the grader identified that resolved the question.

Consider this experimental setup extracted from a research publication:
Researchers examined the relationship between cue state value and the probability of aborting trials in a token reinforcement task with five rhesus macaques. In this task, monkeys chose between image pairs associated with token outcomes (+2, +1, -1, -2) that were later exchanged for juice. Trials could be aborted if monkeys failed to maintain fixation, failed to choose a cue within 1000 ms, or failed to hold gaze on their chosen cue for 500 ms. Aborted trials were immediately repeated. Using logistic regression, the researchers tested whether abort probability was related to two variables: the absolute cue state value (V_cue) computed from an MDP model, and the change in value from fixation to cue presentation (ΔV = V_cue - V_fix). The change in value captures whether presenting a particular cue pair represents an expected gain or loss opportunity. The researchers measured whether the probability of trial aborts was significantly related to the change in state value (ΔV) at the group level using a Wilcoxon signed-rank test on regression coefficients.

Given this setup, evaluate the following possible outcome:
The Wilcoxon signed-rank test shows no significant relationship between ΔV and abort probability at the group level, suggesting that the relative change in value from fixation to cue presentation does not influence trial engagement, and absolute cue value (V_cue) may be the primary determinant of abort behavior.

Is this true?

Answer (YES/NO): YES